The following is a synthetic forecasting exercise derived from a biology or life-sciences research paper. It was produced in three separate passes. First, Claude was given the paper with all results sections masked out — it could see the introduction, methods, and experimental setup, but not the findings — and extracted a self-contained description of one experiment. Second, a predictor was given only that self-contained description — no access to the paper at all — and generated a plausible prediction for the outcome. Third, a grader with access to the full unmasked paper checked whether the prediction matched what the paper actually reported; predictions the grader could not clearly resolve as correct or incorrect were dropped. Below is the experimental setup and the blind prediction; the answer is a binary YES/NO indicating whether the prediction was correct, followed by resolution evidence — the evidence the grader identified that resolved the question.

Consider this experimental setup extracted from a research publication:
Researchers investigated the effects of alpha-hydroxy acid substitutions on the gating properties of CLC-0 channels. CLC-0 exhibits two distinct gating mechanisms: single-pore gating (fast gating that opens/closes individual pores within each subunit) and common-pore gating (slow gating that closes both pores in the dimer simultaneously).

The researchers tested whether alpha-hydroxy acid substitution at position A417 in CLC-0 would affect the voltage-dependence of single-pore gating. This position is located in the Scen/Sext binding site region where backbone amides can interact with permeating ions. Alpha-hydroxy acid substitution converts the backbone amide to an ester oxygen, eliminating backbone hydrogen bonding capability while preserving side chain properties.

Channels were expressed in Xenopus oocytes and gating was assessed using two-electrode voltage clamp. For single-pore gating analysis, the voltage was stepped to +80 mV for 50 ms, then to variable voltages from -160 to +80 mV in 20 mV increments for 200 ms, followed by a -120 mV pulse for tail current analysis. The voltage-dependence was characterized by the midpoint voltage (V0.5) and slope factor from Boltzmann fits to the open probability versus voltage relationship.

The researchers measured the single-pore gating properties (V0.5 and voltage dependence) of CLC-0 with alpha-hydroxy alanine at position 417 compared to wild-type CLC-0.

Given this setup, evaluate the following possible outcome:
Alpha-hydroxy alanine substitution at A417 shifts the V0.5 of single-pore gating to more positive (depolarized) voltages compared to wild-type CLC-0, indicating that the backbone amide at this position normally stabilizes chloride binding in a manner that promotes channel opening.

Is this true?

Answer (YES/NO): NO